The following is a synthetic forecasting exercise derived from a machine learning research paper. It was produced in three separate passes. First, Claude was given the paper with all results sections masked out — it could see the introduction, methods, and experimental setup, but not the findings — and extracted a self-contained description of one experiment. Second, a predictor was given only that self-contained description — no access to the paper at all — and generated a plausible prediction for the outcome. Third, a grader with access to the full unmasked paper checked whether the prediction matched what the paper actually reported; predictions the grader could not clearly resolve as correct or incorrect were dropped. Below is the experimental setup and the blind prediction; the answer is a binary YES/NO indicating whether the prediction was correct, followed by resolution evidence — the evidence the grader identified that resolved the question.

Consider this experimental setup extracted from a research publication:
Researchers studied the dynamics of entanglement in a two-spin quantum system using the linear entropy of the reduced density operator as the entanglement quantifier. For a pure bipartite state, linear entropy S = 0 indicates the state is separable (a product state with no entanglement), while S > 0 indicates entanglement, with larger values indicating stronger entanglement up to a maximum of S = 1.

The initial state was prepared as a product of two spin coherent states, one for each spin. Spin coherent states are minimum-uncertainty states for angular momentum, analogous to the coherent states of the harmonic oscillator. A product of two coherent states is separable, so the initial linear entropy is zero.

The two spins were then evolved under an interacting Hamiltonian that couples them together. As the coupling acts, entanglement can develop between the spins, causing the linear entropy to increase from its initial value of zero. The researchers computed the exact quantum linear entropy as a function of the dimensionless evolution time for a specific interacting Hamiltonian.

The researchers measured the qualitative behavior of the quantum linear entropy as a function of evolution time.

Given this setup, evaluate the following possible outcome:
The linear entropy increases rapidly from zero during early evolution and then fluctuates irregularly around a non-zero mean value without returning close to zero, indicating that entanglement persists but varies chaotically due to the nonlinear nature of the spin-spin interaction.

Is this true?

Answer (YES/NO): NO